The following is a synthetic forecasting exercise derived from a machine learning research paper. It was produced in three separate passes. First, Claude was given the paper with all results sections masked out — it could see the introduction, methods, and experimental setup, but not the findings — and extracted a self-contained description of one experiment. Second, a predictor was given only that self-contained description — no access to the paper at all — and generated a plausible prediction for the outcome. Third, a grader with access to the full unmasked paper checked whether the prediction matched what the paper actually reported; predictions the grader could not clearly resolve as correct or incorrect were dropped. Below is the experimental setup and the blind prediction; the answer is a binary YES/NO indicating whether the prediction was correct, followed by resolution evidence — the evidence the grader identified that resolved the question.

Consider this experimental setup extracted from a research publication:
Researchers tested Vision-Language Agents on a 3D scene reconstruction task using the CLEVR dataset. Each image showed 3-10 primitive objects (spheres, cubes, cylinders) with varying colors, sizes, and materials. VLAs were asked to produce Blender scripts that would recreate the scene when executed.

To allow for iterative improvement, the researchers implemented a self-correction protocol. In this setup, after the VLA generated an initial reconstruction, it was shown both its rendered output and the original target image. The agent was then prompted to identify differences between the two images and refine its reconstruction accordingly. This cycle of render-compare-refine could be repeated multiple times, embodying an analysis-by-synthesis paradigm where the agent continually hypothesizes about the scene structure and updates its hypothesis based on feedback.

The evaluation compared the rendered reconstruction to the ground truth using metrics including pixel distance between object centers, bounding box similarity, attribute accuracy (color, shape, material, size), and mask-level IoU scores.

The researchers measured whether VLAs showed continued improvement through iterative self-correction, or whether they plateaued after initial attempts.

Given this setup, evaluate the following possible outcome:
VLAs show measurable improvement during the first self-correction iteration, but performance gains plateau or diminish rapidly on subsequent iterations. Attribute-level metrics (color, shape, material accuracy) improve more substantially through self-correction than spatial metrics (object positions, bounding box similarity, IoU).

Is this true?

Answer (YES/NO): NO